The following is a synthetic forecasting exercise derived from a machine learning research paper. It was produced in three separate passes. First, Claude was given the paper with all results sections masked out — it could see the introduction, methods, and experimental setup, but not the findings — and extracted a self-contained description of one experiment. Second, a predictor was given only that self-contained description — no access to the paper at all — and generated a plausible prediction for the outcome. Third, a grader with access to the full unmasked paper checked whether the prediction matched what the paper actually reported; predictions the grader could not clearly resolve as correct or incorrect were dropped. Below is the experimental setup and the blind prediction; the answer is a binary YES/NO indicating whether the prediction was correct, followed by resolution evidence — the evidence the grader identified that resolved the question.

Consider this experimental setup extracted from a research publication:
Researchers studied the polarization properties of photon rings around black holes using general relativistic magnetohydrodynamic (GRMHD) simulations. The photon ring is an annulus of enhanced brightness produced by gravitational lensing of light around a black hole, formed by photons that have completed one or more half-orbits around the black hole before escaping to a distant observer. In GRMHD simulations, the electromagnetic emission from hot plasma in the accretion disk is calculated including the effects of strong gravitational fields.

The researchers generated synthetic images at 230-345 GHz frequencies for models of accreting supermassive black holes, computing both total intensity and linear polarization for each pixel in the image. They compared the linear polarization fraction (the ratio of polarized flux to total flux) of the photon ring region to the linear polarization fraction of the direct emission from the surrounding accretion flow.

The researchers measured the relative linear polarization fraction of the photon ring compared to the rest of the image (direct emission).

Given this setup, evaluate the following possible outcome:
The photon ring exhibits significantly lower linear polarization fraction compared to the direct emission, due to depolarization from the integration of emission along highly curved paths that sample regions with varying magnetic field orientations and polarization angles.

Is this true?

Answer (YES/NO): YES